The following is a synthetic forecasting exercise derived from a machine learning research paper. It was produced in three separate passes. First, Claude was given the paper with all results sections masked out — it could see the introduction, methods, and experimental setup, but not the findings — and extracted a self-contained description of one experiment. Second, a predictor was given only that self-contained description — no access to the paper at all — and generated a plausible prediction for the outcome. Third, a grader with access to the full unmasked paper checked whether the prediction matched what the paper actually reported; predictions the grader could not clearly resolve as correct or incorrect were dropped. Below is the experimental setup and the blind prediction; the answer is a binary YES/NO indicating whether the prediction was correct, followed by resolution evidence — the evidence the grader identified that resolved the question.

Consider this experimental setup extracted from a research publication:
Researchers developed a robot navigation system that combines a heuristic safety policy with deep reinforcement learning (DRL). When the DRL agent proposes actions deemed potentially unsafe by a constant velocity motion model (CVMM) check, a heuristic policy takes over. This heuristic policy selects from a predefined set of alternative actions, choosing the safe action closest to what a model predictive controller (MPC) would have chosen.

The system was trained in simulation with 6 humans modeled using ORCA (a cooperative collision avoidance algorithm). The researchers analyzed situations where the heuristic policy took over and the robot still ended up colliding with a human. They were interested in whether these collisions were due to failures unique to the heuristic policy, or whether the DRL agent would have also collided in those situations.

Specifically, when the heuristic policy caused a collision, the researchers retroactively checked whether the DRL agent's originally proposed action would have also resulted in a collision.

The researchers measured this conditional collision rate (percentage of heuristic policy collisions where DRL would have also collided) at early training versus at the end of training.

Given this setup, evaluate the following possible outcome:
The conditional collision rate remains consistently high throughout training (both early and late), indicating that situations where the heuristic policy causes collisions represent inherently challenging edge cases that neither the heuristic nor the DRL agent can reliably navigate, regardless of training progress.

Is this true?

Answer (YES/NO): NO